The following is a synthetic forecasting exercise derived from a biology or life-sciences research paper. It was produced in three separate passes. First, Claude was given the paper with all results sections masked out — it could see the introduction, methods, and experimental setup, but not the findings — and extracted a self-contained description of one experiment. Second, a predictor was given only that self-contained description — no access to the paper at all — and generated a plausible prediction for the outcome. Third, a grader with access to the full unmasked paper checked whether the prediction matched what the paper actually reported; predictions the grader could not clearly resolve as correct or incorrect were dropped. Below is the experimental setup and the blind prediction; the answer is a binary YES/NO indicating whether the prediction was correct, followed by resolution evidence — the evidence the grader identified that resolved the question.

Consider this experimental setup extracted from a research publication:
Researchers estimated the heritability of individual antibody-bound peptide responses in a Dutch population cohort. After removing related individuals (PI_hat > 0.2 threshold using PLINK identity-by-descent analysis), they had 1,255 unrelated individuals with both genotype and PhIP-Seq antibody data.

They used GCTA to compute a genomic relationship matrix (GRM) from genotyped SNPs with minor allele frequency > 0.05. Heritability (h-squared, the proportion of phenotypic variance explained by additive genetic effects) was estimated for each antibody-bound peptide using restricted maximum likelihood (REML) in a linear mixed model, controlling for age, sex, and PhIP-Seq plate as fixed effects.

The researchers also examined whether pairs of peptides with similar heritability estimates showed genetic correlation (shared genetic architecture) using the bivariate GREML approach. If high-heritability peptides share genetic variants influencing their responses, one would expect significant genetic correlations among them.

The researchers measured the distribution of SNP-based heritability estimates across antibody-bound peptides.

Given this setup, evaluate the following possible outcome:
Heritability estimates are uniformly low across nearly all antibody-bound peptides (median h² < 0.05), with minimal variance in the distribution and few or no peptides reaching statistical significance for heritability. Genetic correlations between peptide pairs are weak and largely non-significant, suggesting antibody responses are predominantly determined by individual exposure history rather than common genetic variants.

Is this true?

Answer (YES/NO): NO